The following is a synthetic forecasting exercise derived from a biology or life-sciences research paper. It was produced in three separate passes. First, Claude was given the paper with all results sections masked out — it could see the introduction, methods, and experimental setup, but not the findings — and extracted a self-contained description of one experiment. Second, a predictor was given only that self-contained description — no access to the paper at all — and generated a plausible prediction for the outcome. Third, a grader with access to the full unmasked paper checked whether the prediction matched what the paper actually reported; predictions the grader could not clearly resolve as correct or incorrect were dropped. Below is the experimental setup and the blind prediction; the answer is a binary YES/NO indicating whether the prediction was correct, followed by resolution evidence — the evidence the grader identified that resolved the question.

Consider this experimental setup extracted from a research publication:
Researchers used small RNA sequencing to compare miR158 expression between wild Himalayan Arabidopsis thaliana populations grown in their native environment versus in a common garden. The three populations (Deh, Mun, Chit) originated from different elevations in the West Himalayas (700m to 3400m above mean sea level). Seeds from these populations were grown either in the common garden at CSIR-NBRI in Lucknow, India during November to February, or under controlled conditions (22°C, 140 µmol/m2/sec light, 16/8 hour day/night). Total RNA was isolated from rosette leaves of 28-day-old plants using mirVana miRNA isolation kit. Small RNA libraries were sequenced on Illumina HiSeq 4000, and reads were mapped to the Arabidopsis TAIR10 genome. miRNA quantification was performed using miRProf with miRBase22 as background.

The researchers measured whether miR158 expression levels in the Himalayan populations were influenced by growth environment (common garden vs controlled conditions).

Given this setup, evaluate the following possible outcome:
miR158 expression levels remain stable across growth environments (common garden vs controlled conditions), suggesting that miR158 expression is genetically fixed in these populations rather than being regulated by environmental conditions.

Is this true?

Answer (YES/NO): YES